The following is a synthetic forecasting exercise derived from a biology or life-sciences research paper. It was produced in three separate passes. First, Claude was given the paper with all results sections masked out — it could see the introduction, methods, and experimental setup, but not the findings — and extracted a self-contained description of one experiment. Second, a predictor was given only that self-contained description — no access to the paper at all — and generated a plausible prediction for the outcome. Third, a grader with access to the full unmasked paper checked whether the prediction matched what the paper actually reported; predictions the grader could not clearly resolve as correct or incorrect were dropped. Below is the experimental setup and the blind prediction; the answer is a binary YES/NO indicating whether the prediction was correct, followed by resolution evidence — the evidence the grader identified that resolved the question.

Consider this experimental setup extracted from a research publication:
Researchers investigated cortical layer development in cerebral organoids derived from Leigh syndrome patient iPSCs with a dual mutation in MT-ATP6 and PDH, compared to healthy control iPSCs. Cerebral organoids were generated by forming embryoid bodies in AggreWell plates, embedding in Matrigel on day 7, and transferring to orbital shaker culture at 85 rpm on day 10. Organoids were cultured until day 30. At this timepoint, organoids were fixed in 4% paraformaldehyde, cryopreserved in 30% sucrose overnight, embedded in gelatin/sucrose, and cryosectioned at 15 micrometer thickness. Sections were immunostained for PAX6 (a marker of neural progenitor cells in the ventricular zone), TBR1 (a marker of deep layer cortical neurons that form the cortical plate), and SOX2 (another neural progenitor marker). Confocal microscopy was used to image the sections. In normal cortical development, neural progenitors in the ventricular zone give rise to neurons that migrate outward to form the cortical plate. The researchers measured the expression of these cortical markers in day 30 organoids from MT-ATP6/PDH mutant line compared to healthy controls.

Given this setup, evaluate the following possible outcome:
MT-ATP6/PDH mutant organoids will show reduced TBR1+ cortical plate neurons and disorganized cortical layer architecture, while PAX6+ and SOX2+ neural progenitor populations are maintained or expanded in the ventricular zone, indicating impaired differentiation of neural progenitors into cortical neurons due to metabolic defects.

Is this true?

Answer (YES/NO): NO